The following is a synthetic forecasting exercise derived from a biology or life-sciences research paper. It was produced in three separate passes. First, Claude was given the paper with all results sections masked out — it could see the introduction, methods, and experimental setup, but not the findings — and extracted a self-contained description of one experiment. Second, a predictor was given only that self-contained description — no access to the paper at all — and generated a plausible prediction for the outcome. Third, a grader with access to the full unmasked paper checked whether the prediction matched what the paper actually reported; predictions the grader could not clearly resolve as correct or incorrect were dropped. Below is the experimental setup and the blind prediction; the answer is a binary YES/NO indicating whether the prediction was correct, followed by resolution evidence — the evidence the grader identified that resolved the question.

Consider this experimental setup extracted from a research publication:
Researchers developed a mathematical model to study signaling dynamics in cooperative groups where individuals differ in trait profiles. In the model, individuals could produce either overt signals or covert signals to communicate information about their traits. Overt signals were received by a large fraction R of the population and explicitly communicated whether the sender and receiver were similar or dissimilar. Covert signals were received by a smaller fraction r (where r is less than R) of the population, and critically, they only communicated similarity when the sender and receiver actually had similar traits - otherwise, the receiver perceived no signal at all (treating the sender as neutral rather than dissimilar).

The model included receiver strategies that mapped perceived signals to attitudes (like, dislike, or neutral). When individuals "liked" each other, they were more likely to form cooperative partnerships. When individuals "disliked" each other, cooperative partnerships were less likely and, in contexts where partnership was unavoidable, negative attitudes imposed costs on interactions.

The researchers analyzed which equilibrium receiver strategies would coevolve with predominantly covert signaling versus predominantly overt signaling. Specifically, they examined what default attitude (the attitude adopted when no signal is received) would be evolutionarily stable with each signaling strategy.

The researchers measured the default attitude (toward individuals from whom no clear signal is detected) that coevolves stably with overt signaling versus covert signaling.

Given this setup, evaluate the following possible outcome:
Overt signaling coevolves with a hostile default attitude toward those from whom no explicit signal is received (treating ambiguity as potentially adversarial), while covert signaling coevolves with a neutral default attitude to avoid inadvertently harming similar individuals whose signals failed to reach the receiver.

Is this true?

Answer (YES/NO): YES